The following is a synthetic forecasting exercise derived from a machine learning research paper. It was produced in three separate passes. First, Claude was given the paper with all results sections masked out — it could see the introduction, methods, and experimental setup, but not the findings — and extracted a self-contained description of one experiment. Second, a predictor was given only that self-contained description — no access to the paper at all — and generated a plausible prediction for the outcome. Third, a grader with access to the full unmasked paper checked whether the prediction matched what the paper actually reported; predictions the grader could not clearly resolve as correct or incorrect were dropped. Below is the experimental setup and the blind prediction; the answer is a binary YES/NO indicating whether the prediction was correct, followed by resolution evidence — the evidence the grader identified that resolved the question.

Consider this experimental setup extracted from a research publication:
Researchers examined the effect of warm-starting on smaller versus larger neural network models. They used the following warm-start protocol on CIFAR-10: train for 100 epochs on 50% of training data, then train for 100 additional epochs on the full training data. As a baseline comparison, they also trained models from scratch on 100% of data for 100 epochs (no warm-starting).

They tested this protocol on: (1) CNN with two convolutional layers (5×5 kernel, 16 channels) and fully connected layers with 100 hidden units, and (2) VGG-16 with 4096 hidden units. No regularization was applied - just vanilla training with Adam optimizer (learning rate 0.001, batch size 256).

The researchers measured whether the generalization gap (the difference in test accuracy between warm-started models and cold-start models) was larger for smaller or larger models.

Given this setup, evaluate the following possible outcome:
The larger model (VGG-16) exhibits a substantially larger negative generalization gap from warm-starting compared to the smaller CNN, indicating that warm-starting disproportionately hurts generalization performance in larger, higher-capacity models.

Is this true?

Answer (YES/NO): YES